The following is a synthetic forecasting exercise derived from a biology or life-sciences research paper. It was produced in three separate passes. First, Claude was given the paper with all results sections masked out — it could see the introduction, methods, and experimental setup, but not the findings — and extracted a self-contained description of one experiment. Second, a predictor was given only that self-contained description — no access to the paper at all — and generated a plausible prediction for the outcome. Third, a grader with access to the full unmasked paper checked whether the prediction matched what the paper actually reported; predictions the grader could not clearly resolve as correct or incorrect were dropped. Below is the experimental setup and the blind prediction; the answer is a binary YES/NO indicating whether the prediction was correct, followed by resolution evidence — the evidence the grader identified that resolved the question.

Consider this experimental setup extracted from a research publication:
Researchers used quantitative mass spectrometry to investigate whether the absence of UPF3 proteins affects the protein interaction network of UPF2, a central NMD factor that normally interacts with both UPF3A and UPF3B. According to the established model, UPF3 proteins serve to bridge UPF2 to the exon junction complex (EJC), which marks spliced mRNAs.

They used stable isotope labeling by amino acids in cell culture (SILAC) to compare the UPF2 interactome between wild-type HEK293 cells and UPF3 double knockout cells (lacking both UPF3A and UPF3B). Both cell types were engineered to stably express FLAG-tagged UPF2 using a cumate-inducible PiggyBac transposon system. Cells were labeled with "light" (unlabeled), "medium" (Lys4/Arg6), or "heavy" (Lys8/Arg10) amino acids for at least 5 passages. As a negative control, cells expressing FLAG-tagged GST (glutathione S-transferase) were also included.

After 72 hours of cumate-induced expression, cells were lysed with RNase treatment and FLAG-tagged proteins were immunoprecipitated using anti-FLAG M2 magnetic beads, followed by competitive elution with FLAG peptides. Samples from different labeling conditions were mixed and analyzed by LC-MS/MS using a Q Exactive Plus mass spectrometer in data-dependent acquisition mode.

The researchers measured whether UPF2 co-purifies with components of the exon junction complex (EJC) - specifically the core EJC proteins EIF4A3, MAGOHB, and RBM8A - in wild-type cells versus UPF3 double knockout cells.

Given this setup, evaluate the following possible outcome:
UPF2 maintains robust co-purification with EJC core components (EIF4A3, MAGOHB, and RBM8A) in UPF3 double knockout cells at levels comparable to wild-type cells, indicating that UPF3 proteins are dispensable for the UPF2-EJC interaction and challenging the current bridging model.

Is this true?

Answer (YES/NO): NO